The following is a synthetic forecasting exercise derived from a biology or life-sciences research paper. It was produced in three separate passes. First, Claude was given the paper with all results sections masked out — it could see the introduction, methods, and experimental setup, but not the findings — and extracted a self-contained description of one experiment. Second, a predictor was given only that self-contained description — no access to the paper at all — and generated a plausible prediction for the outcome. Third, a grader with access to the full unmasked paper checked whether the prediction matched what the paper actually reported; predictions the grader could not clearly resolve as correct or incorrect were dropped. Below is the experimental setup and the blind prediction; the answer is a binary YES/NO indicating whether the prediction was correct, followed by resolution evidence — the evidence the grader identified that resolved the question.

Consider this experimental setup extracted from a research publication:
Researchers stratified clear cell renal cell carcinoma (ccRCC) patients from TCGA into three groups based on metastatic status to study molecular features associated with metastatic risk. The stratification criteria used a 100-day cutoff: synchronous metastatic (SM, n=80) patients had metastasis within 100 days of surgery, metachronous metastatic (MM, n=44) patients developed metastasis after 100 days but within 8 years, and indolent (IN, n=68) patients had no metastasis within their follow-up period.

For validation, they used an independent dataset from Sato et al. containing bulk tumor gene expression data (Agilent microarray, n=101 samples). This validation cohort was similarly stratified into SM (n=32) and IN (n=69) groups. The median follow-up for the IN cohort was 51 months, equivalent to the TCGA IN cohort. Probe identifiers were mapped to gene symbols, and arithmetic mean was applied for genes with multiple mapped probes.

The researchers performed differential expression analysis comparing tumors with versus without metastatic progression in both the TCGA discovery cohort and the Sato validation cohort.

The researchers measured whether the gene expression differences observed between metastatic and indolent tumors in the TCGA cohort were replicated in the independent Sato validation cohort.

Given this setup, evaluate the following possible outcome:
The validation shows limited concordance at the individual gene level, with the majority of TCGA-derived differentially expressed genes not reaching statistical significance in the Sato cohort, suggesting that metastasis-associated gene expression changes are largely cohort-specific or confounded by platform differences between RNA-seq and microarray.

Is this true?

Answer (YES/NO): NO